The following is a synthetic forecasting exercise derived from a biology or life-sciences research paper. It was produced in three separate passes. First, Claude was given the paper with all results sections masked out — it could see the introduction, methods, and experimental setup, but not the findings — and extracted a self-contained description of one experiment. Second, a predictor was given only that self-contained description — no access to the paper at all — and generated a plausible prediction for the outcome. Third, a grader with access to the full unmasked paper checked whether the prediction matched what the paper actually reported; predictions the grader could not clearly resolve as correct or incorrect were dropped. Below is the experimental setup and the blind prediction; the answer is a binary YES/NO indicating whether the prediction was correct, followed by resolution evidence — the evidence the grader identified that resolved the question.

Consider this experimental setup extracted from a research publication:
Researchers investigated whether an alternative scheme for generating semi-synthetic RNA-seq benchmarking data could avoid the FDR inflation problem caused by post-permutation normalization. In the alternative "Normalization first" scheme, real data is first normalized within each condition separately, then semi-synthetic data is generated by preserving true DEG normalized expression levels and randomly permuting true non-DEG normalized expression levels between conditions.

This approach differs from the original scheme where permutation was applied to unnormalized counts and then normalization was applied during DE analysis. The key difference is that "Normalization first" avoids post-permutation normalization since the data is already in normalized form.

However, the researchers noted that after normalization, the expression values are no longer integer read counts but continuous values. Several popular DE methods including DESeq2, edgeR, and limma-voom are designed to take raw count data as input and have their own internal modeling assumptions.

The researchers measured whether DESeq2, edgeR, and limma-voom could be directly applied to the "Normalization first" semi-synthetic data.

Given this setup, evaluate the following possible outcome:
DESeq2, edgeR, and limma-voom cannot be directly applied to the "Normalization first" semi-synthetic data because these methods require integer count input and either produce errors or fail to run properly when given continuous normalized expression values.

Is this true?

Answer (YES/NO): YES